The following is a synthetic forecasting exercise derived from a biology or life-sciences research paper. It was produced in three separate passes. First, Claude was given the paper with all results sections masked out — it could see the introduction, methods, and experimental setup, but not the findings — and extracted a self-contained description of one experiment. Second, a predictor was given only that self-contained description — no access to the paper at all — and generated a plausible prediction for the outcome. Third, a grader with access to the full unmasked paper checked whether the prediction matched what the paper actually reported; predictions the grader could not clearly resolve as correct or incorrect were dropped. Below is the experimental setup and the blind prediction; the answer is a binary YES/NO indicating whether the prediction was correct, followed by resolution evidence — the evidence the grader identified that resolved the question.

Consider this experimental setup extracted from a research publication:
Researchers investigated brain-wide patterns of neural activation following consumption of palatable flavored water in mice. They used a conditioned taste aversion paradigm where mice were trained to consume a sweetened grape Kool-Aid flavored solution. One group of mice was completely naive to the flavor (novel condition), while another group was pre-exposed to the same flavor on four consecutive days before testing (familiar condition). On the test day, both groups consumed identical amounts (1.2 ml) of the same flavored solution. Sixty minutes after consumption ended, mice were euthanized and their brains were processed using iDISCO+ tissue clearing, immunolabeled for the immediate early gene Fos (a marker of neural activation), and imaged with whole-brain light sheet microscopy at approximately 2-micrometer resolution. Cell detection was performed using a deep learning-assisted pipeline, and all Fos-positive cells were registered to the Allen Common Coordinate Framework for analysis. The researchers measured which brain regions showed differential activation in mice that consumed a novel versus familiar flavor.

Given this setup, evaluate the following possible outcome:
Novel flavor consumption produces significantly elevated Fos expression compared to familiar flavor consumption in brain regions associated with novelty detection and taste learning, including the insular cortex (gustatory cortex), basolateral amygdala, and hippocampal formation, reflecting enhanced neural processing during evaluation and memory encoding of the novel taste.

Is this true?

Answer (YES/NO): NO